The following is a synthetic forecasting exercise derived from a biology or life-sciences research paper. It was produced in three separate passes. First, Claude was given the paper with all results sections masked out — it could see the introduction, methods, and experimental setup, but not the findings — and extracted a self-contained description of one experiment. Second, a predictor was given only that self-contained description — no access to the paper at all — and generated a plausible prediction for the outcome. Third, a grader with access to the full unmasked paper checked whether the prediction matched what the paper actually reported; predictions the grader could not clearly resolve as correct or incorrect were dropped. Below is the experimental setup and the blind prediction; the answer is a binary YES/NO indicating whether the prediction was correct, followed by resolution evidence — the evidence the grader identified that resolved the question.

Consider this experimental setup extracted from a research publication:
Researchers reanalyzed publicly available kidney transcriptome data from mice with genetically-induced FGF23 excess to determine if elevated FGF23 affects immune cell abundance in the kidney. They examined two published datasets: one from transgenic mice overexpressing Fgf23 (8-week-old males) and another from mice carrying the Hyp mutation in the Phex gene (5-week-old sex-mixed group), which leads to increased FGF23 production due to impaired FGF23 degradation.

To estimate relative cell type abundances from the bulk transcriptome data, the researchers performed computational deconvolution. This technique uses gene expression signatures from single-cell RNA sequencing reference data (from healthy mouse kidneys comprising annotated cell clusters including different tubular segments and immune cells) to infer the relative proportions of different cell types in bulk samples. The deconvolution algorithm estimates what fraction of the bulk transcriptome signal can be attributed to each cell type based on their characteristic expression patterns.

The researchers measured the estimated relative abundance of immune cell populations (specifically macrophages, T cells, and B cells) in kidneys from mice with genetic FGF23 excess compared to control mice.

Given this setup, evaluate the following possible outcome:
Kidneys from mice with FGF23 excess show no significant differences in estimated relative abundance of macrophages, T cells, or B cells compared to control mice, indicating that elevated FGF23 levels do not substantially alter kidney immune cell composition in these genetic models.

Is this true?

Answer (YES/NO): NO